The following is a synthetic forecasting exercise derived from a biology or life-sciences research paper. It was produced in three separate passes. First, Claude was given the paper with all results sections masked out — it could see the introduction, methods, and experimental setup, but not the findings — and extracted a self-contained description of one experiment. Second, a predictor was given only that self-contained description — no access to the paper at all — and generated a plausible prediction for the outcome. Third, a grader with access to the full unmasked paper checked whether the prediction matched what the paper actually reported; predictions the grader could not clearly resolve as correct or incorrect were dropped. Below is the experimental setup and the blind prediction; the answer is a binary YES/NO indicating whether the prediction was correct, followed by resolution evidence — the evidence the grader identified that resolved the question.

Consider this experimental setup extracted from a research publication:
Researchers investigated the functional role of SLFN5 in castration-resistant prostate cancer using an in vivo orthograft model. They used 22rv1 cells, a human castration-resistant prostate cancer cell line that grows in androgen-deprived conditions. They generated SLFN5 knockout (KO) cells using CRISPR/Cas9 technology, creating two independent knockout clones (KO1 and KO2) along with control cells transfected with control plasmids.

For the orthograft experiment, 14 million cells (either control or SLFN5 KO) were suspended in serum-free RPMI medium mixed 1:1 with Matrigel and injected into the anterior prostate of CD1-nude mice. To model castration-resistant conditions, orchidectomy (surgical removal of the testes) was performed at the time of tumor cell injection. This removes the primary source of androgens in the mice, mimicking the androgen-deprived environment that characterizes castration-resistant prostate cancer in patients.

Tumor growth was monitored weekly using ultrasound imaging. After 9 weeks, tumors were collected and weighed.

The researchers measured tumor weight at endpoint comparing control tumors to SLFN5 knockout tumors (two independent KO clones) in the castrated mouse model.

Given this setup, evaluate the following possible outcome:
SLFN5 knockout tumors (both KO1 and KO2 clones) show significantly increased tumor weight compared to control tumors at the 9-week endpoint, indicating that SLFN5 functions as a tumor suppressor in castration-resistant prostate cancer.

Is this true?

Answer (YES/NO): NO